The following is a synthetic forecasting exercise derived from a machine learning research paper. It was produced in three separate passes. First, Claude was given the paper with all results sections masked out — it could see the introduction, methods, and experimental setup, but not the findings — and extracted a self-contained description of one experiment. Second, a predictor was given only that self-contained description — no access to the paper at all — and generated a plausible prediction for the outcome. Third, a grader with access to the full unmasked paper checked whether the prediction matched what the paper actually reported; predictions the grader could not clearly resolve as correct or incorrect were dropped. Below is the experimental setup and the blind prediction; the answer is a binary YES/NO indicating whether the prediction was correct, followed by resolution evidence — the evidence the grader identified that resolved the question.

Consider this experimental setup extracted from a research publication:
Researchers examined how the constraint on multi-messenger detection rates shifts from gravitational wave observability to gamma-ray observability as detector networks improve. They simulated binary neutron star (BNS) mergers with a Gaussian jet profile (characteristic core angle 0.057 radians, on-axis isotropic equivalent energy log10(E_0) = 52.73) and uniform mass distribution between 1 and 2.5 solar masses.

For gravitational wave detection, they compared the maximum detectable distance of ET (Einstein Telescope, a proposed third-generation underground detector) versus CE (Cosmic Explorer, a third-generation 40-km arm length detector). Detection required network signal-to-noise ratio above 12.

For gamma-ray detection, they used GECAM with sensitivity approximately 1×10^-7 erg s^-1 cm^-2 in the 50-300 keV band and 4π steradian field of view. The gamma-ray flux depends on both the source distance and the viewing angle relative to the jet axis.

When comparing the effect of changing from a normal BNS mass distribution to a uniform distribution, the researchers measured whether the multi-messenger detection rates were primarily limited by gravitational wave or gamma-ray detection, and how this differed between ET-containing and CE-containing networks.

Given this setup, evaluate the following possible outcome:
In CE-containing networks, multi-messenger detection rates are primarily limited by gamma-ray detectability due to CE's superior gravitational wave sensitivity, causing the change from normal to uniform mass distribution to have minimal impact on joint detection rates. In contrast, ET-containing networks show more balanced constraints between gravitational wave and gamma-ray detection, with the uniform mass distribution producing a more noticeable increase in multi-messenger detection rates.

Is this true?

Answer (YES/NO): YES